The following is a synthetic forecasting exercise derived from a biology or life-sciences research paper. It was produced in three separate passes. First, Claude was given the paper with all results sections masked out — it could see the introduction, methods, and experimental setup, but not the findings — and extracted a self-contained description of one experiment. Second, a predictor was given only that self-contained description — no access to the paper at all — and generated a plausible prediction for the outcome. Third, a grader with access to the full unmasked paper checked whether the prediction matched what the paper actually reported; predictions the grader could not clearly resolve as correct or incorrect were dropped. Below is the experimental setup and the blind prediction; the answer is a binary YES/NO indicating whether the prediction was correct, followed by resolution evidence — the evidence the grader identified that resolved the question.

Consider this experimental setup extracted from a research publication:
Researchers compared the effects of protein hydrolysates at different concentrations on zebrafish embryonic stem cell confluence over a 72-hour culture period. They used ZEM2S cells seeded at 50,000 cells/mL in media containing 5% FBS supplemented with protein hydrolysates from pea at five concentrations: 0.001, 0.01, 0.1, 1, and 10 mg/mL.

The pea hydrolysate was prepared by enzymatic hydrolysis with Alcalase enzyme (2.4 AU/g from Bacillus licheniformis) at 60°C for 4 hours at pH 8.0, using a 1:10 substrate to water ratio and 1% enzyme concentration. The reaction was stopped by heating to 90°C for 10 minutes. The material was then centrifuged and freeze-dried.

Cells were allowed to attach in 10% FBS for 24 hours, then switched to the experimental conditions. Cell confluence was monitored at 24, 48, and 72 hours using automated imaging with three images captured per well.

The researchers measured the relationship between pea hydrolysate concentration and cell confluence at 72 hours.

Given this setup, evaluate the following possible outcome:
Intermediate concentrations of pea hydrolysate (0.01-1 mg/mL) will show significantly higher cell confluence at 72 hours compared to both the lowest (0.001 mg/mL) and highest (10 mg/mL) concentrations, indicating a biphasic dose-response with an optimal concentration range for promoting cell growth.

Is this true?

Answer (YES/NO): NO